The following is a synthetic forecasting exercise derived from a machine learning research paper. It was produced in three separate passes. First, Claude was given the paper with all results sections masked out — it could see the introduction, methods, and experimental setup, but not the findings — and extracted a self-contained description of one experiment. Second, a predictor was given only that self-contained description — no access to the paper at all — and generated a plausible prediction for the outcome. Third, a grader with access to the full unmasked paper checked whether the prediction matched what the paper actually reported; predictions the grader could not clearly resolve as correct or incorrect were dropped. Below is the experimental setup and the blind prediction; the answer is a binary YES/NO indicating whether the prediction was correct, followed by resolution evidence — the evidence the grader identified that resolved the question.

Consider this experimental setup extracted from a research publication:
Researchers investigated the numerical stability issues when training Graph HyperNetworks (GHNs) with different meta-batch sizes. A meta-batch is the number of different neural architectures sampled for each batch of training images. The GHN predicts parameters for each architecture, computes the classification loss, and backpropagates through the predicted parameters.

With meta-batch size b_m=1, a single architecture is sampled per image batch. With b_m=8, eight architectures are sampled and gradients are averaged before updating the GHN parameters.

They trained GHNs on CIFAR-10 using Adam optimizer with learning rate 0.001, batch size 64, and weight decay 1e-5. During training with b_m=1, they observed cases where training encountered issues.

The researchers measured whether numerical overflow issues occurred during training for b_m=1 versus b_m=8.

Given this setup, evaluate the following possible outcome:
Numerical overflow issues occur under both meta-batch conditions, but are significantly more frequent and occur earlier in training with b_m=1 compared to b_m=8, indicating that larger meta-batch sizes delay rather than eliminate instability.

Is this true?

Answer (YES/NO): NO